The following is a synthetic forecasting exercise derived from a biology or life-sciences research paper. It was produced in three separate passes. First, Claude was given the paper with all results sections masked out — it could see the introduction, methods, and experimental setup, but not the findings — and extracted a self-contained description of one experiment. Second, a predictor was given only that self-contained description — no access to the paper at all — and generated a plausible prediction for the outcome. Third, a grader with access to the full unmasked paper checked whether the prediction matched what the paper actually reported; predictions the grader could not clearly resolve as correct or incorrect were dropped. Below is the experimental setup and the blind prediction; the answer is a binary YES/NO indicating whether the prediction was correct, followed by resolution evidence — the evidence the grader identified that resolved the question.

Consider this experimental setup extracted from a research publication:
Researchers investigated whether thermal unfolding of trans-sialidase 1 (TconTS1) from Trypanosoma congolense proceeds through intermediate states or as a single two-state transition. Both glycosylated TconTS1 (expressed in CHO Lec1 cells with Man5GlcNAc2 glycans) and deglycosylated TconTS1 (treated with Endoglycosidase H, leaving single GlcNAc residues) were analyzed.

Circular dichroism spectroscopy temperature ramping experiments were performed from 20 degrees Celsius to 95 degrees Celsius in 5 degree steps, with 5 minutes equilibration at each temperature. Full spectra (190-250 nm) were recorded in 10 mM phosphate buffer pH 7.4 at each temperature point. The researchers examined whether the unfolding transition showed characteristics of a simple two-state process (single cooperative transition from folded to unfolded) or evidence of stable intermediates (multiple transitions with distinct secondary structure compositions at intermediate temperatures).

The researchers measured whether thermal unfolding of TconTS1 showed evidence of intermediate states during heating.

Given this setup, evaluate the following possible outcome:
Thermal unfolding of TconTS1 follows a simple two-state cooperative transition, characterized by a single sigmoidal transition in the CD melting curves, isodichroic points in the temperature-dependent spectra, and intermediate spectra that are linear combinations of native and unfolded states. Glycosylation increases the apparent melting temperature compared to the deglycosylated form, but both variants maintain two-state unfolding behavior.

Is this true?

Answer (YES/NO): NO